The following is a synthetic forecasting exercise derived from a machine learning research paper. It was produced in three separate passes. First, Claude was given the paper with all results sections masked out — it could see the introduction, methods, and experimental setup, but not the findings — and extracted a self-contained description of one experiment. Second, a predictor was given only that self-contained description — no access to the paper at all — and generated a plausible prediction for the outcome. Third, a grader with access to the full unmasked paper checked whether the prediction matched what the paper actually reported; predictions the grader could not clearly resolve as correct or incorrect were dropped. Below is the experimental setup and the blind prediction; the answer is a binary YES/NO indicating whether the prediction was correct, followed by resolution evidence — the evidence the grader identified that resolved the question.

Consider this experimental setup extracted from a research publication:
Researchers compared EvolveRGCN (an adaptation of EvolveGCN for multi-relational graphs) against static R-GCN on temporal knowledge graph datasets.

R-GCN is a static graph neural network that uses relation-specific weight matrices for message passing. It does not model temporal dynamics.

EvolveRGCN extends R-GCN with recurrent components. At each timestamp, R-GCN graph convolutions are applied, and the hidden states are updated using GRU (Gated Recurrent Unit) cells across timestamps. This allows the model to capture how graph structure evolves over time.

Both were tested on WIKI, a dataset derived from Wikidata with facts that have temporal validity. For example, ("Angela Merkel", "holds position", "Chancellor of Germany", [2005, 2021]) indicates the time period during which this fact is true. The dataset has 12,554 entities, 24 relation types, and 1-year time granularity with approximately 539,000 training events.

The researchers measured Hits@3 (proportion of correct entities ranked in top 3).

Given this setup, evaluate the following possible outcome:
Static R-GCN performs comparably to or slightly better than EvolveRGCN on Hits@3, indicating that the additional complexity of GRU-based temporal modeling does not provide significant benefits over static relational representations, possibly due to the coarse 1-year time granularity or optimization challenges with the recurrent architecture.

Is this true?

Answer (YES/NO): NO